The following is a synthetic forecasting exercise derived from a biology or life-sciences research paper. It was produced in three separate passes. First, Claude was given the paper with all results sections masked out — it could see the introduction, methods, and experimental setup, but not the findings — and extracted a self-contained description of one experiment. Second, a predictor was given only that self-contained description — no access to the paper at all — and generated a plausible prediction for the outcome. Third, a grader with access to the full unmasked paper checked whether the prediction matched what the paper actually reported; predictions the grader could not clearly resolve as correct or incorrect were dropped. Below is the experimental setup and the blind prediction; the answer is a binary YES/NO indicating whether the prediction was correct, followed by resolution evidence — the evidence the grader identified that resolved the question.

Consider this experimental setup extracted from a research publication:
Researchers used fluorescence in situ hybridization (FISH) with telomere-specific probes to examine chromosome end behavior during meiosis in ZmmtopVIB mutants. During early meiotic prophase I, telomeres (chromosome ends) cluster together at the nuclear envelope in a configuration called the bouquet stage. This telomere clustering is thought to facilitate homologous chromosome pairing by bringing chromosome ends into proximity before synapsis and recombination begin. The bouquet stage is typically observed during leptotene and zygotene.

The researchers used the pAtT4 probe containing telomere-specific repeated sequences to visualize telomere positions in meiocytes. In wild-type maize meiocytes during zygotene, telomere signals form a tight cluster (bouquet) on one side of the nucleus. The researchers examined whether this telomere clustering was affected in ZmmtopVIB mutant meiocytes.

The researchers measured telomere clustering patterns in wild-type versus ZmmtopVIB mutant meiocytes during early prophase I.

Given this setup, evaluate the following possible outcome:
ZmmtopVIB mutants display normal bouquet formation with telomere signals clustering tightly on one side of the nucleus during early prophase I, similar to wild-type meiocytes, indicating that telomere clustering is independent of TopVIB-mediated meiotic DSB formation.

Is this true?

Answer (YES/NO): YES